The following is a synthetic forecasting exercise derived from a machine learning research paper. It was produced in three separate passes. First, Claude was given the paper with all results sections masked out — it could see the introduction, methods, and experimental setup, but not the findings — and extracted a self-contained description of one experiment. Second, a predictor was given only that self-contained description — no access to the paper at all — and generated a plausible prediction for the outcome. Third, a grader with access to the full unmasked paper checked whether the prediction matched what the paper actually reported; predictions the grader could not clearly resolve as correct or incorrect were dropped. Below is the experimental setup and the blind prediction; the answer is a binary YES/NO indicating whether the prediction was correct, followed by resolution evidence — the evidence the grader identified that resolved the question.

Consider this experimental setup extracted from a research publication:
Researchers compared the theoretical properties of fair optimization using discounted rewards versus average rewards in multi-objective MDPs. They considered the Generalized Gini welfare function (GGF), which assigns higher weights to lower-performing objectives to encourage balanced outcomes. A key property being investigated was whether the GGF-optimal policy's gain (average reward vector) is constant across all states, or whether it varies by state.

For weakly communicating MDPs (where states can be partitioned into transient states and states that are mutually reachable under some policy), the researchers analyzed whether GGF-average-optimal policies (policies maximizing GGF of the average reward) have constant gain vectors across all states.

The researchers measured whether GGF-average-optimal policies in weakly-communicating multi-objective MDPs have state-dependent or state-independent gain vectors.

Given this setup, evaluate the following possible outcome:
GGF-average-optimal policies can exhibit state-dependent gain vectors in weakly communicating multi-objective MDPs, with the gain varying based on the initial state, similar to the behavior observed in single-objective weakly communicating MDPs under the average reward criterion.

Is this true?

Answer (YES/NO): NO